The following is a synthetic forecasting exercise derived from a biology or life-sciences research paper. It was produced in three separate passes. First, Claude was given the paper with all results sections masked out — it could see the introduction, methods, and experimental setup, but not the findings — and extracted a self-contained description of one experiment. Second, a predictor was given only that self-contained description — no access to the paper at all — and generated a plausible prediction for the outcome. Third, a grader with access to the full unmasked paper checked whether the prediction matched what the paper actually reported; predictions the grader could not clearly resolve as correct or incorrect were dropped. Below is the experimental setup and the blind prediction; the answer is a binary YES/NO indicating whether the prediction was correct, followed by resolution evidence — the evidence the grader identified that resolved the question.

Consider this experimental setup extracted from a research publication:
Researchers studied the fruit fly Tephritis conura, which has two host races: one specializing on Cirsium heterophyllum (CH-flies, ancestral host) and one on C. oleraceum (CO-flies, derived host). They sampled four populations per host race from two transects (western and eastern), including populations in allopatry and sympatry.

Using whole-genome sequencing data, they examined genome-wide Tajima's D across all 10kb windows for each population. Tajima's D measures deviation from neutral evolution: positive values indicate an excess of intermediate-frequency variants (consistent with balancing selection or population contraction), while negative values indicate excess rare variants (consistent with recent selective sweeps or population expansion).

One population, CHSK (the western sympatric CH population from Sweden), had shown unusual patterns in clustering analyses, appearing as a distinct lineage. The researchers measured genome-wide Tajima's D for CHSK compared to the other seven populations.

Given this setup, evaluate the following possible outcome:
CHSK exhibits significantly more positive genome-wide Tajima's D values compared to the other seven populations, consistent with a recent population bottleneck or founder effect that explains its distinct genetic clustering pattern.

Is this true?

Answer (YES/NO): YES